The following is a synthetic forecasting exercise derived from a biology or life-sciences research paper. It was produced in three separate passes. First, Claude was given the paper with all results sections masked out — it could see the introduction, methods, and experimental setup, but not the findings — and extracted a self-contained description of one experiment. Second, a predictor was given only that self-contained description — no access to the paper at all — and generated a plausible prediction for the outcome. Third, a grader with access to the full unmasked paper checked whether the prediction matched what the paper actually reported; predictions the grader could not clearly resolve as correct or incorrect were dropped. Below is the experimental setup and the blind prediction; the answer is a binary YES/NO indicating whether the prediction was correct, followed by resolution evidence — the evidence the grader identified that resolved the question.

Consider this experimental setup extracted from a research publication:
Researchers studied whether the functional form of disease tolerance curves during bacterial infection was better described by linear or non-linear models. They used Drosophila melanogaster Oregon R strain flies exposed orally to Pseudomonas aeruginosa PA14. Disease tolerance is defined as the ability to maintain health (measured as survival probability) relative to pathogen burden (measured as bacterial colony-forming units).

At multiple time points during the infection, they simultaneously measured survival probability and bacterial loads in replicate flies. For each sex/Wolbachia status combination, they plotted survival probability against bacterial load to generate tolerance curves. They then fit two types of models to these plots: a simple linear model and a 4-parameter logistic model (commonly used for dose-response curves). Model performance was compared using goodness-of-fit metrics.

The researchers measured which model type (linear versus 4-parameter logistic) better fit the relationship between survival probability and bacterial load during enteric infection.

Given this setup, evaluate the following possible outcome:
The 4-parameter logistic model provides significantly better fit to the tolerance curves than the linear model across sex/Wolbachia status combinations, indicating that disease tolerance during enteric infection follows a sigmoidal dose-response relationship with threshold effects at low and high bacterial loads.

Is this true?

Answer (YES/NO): YES